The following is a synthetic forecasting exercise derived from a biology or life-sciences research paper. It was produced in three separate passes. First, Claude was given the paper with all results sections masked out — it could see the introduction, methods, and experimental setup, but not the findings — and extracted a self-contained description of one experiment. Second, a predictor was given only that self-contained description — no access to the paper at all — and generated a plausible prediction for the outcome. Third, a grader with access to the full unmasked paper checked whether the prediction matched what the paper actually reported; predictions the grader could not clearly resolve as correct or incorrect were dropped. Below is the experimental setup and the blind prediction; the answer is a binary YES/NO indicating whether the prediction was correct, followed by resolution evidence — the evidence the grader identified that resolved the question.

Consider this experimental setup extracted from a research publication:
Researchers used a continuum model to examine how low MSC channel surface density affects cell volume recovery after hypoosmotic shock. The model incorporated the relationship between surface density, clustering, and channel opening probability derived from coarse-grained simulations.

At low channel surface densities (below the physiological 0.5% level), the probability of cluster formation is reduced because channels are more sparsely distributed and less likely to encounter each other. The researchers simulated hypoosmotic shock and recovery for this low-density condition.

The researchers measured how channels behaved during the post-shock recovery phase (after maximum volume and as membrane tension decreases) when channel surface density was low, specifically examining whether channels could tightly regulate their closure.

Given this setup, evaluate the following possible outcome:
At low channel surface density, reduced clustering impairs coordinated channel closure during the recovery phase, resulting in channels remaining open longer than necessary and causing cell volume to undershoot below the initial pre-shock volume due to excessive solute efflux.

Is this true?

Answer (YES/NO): YES